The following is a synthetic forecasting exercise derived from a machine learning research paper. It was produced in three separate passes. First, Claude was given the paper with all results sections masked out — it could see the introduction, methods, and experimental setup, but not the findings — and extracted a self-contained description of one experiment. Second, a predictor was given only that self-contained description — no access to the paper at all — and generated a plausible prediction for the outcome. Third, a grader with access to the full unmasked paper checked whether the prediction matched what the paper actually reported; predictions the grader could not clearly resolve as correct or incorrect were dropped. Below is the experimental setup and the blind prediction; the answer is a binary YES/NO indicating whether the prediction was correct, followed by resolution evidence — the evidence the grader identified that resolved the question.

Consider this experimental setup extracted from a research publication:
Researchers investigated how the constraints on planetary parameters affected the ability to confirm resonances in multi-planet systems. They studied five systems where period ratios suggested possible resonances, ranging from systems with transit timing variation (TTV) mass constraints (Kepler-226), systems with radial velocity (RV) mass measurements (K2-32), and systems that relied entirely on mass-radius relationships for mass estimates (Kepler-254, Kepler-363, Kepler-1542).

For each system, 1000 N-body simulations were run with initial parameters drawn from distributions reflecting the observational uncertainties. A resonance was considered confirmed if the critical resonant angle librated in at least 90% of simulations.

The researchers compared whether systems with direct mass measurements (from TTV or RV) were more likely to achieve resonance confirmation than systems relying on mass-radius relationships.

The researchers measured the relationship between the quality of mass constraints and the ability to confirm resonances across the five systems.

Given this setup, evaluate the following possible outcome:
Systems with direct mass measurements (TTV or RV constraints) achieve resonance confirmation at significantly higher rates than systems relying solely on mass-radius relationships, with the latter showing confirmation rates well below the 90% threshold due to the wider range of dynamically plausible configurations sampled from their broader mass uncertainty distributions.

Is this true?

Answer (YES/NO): NO